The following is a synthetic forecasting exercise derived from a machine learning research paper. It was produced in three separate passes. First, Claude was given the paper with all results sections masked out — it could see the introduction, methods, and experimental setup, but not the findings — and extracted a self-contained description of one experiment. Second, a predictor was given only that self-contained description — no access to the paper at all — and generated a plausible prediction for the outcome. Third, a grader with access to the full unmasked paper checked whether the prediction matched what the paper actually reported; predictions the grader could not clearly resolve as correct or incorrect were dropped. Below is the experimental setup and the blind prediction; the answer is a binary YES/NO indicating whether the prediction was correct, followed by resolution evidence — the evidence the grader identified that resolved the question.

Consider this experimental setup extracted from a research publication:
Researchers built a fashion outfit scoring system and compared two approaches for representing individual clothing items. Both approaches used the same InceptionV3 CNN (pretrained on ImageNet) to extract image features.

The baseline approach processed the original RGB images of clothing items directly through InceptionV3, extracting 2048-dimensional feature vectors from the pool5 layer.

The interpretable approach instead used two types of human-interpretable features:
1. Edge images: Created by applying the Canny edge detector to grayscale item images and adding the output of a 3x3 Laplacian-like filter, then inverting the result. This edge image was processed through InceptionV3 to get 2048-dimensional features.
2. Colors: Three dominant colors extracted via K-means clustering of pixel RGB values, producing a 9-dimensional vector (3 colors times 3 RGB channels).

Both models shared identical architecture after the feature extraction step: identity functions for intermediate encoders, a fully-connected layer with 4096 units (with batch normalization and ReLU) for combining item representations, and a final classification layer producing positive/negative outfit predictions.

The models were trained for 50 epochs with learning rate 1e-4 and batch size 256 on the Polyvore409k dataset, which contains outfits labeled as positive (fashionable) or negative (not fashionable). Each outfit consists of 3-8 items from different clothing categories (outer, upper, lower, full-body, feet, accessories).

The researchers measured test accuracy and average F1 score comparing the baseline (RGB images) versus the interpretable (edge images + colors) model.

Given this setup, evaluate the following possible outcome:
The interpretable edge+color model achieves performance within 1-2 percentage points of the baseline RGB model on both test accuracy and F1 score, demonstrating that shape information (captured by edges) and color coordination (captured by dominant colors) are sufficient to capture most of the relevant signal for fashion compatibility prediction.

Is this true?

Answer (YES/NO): NO